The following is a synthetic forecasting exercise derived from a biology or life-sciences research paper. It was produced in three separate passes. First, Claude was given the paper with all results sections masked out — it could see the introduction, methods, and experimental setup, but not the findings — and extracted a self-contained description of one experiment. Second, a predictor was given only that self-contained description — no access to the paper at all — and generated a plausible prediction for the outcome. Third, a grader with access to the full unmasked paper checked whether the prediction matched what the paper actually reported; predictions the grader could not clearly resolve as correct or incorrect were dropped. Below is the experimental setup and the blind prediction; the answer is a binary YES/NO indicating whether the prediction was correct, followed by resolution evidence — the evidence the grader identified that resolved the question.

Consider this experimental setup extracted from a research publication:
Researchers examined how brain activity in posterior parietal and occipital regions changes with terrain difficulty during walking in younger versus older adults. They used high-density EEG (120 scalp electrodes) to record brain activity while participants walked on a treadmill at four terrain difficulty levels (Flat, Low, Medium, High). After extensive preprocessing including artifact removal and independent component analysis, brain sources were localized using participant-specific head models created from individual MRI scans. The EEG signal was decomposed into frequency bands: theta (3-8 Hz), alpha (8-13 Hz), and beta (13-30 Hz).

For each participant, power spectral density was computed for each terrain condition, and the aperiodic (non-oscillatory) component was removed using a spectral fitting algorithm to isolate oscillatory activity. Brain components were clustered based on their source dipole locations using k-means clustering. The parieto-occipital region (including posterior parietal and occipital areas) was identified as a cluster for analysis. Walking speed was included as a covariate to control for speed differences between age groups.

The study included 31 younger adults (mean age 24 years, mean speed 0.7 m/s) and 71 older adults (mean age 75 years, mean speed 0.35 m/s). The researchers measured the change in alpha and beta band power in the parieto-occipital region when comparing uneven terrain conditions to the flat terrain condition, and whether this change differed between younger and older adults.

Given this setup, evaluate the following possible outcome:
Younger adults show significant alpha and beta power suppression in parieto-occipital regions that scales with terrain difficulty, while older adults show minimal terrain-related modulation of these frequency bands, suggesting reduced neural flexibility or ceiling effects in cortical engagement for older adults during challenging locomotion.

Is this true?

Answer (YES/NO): YES